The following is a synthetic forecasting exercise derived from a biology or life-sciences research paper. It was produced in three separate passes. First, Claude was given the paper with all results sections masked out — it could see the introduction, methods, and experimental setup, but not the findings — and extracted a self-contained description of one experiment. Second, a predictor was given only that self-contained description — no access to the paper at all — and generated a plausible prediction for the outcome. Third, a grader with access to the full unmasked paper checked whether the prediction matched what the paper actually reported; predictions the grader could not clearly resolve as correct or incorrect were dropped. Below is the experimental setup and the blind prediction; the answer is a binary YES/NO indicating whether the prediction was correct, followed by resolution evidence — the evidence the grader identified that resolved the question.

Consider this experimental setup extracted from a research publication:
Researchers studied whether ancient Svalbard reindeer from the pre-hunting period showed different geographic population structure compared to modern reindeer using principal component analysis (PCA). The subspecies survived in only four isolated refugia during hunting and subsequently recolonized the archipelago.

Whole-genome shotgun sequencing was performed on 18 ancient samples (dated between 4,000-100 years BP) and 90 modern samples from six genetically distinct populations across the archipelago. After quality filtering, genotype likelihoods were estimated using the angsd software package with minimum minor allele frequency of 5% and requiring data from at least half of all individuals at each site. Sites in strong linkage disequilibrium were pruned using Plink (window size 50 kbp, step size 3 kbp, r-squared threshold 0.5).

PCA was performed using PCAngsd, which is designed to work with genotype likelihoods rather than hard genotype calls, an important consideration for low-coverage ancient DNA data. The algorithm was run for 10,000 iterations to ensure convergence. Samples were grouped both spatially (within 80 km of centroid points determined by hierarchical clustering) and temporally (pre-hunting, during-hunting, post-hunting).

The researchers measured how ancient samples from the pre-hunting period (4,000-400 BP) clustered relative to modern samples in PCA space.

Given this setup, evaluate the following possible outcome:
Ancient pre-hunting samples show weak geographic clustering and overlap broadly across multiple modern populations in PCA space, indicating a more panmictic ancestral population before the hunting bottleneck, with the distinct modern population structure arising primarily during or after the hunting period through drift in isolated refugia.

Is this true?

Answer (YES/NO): YES